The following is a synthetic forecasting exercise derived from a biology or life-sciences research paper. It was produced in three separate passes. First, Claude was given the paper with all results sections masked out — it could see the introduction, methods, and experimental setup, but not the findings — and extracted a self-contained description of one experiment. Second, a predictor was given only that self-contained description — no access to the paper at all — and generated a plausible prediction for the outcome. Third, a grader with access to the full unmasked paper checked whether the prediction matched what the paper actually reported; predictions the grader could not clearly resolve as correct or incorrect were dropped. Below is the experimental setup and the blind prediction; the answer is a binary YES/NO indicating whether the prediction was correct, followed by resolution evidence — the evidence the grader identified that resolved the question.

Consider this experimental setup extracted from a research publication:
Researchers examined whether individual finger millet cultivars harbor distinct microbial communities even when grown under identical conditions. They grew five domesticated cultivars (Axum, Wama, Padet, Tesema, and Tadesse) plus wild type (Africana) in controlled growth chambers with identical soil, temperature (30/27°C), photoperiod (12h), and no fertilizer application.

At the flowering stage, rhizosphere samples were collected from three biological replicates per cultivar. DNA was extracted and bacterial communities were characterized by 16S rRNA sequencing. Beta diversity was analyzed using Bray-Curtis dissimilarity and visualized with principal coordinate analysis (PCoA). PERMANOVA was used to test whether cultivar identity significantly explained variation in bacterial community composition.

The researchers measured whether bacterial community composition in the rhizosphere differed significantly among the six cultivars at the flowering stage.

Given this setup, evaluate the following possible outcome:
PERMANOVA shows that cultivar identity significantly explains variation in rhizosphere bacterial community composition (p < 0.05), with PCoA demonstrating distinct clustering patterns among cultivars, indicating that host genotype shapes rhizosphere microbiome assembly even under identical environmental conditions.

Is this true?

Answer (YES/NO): NO